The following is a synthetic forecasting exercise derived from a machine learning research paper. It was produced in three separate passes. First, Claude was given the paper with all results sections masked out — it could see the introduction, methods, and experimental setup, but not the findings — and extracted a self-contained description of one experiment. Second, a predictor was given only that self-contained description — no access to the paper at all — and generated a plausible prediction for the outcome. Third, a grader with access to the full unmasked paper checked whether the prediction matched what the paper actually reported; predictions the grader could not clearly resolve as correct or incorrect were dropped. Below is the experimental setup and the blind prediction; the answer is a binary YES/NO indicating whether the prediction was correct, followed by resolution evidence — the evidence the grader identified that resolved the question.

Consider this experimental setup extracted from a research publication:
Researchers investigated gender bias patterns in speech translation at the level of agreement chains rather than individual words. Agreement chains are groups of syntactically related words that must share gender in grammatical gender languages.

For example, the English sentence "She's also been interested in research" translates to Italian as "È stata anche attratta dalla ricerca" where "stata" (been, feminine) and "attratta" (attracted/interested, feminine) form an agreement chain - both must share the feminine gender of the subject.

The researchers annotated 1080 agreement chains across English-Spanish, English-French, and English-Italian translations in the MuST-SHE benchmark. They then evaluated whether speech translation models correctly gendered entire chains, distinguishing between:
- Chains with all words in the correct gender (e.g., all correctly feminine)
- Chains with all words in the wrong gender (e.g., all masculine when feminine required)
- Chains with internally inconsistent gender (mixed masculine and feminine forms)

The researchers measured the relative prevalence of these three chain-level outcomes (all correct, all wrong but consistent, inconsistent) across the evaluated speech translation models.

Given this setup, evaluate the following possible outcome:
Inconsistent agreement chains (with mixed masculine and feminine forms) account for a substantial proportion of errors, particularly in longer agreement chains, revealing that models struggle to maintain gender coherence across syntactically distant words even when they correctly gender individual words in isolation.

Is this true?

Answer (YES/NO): NO